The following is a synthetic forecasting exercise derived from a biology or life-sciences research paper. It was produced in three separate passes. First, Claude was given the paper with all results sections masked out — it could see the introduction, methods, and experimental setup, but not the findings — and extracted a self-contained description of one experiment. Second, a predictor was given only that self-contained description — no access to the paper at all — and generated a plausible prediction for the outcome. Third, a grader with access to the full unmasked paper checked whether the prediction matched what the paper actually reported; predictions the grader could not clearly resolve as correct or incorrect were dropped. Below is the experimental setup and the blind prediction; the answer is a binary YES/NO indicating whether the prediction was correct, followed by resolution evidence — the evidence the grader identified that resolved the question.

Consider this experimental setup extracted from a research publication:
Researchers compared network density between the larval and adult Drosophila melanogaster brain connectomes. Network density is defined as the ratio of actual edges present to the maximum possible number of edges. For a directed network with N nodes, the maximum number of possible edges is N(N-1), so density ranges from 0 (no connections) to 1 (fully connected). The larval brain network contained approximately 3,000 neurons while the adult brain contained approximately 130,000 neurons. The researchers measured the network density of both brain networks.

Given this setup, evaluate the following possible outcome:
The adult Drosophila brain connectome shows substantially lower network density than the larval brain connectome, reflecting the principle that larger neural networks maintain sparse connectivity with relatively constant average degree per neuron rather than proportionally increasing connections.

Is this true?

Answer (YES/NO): YES